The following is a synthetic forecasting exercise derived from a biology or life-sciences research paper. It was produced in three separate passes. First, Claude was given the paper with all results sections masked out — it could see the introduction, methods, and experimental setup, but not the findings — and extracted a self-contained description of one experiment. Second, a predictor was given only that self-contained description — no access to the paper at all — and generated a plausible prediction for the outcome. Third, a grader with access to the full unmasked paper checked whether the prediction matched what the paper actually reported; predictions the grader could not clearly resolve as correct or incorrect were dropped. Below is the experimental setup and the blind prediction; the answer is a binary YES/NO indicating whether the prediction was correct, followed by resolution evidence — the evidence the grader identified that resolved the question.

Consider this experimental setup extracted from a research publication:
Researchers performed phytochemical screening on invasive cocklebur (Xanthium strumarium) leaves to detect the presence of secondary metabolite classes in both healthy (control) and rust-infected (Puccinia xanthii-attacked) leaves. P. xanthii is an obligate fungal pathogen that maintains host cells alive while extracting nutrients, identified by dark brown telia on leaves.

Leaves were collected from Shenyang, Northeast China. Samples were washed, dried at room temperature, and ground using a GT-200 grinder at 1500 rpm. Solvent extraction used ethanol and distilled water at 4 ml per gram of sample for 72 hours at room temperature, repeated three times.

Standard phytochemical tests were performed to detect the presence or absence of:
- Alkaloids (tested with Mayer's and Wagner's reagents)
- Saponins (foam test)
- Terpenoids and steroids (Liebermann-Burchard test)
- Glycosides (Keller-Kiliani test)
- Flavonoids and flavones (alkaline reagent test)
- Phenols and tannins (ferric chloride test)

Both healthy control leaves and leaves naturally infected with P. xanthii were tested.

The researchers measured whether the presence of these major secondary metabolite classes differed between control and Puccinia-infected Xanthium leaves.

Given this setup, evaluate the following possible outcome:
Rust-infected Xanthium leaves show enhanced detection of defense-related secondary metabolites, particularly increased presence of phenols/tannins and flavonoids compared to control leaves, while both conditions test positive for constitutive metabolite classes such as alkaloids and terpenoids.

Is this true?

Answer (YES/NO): NO